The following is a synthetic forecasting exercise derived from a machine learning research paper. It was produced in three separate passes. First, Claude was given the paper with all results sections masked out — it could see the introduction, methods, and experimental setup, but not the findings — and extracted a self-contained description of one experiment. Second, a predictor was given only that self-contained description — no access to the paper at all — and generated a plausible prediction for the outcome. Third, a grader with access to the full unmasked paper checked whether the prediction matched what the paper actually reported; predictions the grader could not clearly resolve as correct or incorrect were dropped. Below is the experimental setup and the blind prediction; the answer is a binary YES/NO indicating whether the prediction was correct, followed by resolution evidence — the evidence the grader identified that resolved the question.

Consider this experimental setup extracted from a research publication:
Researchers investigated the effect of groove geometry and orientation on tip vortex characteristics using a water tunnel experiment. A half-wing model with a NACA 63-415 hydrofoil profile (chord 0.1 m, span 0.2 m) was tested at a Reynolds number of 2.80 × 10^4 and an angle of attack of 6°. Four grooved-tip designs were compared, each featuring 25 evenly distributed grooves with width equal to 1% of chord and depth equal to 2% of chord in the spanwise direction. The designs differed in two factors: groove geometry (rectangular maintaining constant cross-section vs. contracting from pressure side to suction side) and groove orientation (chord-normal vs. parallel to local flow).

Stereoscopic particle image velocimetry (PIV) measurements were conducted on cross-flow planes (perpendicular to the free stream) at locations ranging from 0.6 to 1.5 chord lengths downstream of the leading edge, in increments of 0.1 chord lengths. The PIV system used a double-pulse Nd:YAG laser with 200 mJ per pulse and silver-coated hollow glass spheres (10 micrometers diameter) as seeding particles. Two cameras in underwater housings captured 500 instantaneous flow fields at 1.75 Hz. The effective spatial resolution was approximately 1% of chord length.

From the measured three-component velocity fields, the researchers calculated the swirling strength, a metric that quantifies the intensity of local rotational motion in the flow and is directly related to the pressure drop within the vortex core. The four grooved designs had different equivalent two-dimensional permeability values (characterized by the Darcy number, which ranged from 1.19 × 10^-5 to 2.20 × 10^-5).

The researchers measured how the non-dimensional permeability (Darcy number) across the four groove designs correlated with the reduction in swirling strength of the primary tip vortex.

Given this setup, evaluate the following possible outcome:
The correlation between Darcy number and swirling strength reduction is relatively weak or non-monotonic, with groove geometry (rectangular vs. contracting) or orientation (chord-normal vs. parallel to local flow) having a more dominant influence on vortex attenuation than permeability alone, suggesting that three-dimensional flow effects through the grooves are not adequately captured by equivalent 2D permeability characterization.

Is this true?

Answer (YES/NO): YES